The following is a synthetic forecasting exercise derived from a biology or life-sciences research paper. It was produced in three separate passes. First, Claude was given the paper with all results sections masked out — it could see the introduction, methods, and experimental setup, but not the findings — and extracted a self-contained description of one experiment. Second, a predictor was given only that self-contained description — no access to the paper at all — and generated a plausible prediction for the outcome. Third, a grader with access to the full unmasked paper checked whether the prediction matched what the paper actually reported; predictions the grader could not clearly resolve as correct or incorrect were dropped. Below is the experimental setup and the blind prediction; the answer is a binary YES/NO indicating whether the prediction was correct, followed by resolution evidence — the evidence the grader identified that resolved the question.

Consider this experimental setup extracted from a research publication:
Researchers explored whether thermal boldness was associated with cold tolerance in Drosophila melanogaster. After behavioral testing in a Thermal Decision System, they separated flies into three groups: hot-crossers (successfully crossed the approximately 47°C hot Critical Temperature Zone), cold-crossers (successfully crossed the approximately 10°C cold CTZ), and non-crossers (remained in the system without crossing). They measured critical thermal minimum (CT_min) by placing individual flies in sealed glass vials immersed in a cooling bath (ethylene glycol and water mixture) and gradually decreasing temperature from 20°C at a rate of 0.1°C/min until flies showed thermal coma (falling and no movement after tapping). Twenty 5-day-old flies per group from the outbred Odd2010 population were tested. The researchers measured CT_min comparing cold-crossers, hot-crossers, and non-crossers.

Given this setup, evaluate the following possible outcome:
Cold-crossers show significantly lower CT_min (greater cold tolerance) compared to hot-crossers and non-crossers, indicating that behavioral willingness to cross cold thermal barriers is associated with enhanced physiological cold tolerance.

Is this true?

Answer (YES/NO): NO